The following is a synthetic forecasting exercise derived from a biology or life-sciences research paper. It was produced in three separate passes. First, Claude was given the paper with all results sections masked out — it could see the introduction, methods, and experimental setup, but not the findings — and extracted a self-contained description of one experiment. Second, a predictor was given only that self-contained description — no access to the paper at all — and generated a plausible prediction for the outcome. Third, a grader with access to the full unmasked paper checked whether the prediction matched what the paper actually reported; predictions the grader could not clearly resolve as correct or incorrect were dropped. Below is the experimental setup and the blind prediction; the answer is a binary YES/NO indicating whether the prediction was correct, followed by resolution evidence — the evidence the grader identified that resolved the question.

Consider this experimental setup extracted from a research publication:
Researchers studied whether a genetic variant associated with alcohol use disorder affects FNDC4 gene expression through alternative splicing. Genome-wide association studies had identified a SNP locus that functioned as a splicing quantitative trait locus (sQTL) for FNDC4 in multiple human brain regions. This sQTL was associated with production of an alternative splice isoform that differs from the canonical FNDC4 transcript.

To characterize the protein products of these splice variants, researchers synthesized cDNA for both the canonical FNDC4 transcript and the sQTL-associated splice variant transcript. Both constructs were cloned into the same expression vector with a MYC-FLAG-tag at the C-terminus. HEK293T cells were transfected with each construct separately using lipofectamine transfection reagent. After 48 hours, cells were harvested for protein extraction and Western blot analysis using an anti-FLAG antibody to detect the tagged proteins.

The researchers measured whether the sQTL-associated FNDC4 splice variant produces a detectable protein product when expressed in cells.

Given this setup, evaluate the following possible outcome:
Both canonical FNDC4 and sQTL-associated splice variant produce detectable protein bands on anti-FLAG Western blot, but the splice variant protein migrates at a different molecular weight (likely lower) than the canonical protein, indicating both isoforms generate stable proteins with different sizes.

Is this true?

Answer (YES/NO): NO